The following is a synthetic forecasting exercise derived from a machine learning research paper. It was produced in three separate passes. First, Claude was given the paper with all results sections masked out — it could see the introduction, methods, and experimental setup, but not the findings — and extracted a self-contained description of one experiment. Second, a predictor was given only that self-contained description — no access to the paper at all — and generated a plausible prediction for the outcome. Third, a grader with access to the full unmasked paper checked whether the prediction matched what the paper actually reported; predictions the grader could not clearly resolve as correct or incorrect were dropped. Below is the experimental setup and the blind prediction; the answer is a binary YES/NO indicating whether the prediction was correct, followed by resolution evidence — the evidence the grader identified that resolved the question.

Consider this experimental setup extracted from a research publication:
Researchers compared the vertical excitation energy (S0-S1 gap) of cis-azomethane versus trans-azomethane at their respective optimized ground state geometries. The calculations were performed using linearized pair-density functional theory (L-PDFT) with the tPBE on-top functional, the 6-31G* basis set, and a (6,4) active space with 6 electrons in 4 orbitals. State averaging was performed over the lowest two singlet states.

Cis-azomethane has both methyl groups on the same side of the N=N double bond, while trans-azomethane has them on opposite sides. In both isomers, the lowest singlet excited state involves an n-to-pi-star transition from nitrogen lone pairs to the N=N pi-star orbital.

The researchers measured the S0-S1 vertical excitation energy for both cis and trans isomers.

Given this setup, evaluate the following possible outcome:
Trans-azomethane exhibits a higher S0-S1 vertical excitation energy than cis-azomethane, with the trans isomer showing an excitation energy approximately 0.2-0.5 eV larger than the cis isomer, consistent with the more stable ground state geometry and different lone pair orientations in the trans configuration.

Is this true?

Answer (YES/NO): YES